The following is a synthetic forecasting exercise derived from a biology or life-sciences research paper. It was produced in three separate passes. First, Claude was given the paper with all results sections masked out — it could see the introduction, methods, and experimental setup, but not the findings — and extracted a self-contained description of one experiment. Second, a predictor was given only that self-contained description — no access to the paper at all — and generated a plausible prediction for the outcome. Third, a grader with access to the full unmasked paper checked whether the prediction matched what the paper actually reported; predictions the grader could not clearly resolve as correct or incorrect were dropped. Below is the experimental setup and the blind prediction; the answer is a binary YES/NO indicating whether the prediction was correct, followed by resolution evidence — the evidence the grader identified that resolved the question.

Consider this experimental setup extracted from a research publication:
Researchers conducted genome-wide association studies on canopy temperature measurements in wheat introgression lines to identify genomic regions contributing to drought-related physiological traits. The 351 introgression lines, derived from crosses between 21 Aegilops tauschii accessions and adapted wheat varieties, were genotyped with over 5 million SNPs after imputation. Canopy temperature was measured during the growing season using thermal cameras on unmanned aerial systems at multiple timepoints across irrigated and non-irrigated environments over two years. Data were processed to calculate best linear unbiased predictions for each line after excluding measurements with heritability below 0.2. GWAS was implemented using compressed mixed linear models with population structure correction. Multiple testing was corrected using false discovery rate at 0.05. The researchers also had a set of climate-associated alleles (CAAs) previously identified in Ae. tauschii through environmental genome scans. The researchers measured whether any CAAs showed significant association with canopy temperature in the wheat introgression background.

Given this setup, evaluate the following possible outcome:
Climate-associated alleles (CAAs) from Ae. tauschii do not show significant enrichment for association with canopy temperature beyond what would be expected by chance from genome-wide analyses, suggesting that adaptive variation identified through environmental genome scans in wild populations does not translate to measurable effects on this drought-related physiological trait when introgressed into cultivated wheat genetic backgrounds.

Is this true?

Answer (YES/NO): NO